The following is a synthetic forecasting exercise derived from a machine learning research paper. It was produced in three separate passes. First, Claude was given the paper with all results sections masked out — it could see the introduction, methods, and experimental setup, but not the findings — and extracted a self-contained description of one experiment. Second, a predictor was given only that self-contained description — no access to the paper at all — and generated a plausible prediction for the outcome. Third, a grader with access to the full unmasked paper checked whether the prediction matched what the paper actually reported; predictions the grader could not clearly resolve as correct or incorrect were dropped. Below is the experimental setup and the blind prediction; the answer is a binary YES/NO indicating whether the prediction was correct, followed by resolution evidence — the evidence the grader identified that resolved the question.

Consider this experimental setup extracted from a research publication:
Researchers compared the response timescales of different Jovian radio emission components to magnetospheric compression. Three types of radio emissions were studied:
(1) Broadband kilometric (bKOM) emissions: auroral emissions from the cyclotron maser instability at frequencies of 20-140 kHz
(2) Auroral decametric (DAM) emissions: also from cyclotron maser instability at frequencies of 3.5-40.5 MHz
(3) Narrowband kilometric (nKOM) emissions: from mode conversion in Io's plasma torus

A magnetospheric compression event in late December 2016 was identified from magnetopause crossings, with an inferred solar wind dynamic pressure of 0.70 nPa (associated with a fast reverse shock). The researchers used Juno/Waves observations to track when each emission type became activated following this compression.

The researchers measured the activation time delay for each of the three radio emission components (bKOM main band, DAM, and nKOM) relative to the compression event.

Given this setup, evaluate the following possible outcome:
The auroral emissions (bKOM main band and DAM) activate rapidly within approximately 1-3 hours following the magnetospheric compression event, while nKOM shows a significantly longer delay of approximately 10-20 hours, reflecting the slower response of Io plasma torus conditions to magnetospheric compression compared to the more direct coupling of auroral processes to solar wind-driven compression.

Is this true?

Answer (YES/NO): NO